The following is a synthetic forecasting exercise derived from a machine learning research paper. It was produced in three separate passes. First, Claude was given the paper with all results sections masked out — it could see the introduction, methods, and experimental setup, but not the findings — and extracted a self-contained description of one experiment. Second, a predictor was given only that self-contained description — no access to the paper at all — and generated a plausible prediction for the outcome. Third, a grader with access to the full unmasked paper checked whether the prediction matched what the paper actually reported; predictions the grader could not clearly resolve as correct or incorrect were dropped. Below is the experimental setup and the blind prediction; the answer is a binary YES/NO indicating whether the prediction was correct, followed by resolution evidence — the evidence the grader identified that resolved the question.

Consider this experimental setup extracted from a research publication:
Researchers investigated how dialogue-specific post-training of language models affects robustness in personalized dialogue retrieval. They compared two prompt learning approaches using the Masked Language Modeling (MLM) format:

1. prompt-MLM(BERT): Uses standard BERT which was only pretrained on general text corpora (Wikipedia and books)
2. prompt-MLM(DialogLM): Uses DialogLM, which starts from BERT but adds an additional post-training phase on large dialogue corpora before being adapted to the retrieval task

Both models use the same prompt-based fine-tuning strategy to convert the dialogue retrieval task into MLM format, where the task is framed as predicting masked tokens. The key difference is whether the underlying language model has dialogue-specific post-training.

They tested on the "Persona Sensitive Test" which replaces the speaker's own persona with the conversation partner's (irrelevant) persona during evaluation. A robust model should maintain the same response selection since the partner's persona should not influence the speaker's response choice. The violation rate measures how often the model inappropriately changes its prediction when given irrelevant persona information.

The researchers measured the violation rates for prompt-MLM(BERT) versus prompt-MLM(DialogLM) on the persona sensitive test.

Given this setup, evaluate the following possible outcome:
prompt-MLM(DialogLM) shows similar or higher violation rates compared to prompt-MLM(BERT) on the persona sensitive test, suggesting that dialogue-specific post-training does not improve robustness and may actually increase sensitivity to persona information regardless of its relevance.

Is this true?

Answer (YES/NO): YES